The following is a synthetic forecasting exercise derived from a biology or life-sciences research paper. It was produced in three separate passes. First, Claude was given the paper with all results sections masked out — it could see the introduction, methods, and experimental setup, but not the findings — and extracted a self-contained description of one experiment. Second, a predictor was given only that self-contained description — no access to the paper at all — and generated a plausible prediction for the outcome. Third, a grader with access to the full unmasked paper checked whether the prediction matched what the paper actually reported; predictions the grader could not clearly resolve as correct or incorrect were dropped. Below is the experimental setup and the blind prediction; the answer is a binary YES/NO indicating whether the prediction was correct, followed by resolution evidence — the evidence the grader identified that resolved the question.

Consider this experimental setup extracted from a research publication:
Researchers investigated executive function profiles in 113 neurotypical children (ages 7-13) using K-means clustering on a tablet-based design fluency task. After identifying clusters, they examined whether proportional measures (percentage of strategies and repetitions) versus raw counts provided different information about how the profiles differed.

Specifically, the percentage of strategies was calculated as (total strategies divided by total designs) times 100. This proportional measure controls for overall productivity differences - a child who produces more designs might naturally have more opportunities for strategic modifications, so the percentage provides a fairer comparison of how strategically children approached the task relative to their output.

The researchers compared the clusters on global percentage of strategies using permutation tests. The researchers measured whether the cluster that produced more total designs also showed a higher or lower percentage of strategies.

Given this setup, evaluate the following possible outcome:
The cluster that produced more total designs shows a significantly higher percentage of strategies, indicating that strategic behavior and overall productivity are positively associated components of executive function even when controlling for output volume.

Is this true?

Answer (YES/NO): YES